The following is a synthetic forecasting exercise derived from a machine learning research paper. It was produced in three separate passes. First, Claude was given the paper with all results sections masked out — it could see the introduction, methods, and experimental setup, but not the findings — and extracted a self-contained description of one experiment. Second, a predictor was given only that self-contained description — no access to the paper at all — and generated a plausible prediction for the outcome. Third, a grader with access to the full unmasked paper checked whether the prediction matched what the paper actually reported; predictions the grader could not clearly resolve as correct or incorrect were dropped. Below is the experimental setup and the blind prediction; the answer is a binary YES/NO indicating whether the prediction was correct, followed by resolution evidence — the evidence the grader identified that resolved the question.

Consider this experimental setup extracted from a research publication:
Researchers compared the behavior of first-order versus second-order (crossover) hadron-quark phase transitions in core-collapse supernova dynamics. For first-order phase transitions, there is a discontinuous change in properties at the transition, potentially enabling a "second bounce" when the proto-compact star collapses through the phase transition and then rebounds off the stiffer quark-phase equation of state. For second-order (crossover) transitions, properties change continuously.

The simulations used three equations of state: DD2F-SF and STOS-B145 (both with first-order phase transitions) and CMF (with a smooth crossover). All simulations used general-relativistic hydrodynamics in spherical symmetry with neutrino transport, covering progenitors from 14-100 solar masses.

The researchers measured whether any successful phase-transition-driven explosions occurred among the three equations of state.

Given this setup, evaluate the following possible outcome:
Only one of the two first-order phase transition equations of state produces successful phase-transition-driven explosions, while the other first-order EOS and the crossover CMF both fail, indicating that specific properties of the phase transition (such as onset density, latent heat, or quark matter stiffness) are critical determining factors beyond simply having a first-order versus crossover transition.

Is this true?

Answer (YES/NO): YES